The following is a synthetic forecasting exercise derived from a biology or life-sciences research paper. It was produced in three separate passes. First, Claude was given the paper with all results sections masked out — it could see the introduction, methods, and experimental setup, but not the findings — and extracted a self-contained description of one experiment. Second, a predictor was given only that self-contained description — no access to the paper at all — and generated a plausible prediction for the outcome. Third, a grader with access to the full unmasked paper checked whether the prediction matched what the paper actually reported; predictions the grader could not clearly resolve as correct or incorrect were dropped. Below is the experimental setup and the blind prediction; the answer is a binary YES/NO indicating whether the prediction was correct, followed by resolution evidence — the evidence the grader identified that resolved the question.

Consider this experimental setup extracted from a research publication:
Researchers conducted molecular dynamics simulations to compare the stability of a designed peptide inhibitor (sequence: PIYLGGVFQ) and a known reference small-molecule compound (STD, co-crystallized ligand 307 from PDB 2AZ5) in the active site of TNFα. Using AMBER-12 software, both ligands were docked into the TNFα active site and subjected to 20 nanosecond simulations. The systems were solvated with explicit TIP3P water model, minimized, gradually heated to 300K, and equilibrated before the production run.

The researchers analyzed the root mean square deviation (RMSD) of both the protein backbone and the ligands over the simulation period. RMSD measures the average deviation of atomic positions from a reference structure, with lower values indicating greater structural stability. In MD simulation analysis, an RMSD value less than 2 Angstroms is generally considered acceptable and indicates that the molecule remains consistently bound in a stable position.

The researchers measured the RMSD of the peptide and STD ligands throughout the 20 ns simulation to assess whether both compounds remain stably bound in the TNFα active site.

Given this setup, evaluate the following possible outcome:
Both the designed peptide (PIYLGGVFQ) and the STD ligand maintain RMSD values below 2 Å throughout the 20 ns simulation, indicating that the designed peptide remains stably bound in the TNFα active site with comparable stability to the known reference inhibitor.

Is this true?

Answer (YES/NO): YES